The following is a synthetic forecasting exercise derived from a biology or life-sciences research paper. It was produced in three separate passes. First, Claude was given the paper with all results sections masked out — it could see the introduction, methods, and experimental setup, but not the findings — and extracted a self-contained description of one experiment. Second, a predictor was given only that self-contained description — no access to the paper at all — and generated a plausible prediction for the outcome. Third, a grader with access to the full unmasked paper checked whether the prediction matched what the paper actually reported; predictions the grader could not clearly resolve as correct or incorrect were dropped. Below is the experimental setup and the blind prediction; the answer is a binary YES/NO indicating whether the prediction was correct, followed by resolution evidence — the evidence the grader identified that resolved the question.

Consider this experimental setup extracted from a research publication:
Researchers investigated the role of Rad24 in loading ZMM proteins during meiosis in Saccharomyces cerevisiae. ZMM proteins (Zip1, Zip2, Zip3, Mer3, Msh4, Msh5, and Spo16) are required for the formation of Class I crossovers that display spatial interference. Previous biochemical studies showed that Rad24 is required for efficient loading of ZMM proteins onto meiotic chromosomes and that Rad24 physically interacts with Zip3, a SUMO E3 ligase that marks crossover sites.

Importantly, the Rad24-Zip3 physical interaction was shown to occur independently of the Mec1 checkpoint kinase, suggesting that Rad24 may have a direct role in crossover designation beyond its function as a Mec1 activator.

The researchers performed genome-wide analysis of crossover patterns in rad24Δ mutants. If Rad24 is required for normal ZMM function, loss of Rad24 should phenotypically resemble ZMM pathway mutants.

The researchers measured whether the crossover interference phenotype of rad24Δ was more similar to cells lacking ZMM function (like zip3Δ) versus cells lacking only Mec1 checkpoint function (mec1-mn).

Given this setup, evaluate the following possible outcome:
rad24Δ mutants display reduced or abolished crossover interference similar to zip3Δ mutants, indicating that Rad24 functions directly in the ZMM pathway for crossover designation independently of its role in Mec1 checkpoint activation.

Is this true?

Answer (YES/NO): YES